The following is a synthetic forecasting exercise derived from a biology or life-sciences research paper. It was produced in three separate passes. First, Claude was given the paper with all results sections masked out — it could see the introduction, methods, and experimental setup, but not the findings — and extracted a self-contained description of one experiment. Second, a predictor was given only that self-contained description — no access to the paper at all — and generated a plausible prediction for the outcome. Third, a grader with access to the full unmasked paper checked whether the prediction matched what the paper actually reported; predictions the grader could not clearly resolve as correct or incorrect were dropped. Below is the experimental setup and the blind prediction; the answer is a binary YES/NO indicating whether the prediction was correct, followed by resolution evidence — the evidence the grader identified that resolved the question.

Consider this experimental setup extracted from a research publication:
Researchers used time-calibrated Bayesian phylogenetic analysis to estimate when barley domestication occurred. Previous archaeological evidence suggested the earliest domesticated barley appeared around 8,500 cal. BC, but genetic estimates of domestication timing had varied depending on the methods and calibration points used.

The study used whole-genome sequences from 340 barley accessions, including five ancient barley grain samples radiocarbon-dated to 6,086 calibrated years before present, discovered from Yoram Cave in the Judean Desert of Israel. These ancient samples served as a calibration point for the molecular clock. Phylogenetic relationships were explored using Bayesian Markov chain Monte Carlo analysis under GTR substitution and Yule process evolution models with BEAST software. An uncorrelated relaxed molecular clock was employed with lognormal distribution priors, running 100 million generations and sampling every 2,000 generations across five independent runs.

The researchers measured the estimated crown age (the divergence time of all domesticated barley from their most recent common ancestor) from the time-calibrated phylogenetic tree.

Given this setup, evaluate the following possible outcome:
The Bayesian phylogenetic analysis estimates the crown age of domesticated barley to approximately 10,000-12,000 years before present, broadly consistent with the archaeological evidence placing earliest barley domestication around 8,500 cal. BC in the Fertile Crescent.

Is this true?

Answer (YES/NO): NO